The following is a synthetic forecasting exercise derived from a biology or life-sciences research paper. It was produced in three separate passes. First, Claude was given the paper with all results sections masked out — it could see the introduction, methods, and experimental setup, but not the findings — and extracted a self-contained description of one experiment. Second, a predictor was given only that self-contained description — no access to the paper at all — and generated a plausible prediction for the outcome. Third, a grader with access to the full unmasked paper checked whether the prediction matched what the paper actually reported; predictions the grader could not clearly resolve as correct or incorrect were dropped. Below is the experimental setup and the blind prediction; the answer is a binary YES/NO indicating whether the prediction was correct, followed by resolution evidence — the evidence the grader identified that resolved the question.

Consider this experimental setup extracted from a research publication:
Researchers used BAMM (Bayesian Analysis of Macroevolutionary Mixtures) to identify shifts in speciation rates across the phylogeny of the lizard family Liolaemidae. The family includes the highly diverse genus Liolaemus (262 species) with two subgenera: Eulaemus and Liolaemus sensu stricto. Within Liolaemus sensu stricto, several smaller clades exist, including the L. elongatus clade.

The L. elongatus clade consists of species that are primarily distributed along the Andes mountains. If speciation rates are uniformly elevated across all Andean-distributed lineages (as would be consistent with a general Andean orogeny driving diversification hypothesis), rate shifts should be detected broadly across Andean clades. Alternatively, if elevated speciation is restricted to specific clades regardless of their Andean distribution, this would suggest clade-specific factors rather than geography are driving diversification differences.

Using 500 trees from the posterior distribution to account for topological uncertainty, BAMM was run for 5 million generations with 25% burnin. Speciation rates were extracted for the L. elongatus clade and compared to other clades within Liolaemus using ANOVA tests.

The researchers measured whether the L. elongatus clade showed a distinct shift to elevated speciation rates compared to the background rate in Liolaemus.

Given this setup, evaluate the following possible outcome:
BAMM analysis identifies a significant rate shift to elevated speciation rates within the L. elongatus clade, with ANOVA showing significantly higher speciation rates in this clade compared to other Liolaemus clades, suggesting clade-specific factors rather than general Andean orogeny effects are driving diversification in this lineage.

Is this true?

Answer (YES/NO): NO